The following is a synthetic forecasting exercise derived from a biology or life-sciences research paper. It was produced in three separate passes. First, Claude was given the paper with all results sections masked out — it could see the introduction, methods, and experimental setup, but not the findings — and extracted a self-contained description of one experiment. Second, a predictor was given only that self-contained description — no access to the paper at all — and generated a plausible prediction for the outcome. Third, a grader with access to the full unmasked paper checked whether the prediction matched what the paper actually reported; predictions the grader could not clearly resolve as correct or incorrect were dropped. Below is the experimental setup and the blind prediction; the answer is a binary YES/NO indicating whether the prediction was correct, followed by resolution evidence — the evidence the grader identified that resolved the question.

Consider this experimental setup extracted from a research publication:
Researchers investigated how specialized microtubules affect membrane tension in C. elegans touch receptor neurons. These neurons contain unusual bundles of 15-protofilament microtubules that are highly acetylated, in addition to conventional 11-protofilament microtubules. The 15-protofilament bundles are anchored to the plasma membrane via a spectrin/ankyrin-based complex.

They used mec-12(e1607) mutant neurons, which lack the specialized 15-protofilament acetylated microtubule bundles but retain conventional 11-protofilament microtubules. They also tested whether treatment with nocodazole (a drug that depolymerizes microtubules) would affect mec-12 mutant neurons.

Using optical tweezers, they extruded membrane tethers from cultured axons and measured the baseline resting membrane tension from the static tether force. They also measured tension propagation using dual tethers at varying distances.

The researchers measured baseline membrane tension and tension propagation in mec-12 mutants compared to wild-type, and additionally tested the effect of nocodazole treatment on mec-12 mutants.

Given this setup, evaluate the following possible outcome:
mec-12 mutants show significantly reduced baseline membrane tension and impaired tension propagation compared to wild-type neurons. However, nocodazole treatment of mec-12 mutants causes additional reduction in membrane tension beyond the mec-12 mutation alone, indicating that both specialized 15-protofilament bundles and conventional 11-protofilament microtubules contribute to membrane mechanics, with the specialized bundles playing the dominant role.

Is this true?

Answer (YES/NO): NO